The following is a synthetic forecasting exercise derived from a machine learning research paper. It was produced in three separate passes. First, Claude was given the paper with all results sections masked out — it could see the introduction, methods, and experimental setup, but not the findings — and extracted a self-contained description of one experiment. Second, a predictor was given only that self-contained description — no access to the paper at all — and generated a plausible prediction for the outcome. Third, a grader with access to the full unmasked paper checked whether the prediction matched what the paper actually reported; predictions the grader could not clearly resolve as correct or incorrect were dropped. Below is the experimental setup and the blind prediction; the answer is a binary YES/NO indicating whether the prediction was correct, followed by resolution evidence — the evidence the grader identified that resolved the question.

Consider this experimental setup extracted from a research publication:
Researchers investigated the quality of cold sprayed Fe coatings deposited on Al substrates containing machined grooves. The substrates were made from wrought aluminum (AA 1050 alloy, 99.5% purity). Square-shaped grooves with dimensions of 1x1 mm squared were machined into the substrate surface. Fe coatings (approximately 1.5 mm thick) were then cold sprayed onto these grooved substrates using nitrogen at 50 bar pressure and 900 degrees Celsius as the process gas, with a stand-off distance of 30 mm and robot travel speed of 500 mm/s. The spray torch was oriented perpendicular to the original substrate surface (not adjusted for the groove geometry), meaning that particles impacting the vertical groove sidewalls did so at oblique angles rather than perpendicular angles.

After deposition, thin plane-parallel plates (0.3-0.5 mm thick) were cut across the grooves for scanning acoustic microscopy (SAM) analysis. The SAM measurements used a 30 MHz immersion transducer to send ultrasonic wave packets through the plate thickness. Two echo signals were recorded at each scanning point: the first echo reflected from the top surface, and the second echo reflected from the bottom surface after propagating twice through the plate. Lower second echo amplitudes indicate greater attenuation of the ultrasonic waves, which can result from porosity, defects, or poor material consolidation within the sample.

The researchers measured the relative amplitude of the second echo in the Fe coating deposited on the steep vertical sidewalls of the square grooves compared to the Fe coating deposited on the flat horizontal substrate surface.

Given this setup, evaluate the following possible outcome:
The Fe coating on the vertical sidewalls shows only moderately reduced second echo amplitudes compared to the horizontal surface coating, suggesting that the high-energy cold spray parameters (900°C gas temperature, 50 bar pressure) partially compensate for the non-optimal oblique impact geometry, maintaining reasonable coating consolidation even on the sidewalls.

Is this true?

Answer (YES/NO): NO